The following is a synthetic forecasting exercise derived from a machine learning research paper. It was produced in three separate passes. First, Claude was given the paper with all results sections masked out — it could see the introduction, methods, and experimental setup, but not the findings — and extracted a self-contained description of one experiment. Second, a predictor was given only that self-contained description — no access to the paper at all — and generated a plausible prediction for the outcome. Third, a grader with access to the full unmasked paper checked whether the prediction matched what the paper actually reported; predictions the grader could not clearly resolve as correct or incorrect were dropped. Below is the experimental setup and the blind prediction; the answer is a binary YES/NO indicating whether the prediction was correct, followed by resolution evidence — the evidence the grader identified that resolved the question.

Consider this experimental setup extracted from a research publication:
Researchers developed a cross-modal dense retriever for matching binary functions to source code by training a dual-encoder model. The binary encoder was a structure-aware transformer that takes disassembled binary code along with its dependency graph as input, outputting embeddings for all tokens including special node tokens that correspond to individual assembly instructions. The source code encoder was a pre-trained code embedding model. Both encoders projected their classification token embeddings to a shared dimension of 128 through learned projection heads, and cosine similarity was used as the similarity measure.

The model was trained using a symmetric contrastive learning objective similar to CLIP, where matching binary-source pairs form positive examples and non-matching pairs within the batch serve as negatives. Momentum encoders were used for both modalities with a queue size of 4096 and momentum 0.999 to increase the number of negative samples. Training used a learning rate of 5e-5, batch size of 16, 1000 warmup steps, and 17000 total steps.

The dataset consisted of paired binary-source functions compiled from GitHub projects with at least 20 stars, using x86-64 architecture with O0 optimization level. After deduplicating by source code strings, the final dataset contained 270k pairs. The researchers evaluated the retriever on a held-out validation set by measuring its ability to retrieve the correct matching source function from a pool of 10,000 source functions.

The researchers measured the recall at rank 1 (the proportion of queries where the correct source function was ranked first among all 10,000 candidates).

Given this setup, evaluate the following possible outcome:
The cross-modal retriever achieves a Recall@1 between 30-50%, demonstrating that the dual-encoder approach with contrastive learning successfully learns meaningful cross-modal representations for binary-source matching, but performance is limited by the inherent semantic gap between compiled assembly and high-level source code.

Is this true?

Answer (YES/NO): NO